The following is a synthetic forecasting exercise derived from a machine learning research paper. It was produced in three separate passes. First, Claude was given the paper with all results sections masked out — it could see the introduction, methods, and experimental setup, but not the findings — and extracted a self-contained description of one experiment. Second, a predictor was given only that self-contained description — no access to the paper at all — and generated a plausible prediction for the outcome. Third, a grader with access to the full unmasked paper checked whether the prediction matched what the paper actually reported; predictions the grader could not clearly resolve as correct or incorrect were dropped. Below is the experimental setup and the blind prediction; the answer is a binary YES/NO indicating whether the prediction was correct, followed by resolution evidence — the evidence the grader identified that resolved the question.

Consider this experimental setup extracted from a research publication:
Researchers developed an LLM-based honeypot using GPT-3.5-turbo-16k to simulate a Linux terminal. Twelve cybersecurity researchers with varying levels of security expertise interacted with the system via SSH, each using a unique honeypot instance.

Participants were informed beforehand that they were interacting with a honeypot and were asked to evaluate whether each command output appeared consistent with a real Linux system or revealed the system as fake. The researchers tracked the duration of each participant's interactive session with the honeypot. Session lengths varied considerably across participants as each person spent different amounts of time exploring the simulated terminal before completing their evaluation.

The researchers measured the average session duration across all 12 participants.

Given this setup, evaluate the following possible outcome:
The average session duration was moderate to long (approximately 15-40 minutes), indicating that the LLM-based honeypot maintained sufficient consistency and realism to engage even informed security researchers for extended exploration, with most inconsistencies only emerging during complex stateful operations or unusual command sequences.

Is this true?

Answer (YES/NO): YES